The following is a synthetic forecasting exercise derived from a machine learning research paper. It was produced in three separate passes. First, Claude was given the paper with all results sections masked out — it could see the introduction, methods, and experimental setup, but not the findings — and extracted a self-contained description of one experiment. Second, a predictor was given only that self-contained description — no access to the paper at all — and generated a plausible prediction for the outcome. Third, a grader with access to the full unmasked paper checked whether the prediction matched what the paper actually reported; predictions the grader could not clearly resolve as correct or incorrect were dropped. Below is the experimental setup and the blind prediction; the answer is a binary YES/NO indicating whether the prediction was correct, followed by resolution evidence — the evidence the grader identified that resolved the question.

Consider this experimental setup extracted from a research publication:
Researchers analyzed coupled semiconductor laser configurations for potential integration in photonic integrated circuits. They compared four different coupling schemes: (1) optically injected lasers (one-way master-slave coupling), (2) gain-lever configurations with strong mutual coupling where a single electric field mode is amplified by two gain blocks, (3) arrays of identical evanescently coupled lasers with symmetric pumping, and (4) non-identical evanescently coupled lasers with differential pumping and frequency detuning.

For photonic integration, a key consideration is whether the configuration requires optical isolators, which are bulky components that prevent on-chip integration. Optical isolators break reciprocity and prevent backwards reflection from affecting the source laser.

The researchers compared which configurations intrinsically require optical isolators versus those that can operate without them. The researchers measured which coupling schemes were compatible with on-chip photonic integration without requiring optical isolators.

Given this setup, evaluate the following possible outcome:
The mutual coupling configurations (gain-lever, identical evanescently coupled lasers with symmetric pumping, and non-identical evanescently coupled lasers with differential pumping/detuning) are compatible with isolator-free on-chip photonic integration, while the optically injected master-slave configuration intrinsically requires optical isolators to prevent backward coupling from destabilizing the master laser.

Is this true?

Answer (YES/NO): YES